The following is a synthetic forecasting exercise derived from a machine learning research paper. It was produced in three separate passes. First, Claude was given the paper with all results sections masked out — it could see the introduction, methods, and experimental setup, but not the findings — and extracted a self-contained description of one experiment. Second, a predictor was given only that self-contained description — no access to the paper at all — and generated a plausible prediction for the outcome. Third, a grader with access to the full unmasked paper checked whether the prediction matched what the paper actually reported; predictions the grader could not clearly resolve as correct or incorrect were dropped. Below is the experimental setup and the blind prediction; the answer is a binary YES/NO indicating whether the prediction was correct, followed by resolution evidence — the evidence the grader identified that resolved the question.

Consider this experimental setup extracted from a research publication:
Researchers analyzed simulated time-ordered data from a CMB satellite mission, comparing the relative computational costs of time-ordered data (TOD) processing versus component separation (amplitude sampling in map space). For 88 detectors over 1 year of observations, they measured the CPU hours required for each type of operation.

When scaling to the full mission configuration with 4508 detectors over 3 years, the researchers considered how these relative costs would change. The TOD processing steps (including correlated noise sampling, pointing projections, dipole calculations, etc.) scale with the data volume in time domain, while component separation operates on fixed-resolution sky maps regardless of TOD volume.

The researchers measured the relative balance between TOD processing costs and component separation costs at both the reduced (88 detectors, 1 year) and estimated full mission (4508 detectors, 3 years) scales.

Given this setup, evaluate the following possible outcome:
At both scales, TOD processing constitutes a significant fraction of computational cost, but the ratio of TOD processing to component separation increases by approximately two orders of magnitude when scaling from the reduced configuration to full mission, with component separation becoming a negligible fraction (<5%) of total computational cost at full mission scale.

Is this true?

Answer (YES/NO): NO